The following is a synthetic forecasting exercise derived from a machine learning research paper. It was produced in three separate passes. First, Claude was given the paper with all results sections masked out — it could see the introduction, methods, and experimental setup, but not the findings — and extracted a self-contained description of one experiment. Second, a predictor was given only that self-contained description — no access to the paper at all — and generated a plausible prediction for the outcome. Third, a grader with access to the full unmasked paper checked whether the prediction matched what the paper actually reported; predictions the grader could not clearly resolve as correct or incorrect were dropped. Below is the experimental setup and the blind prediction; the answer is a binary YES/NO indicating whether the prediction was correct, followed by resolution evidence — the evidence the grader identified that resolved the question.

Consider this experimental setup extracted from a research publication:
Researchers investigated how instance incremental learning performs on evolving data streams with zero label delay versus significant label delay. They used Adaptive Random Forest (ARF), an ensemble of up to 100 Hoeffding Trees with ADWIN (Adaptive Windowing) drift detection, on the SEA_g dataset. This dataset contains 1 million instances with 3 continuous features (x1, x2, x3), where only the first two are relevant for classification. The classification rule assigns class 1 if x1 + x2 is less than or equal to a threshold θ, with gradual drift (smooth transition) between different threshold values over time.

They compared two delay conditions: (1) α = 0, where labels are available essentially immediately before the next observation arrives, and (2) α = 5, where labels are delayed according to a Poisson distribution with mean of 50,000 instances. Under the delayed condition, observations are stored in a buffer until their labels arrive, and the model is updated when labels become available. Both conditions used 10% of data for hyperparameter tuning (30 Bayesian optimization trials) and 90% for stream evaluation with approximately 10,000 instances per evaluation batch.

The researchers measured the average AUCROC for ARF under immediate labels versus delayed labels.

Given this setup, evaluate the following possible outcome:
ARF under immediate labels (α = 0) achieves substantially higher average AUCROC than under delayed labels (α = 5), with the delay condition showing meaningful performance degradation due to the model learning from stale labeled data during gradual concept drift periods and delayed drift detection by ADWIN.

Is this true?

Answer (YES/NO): NO